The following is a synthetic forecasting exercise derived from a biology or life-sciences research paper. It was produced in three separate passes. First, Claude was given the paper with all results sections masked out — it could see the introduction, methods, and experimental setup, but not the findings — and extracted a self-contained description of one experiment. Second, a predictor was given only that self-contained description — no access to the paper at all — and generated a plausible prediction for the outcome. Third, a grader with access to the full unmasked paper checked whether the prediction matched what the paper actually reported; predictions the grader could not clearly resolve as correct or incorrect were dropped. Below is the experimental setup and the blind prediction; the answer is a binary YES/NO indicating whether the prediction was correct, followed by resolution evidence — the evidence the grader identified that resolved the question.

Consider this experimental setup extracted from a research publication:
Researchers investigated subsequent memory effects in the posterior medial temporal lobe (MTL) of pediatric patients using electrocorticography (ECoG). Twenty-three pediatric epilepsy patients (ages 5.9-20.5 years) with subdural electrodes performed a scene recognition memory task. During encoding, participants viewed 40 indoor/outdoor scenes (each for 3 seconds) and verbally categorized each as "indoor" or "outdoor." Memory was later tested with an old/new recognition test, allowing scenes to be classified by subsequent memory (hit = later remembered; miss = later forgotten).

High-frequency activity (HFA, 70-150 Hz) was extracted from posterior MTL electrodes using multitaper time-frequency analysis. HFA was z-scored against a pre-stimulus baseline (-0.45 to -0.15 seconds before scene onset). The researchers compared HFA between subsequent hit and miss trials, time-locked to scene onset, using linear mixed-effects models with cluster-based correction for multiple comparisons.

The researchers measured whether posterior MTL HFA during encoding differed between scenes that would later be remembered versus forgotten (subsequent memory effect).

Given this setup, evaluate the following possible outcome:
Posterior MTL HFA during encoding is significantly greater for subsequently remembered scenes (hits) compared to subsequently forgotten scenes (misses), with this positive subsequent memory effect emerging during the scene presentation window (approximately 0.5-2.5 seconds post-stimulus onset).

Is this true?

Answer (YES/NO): NO